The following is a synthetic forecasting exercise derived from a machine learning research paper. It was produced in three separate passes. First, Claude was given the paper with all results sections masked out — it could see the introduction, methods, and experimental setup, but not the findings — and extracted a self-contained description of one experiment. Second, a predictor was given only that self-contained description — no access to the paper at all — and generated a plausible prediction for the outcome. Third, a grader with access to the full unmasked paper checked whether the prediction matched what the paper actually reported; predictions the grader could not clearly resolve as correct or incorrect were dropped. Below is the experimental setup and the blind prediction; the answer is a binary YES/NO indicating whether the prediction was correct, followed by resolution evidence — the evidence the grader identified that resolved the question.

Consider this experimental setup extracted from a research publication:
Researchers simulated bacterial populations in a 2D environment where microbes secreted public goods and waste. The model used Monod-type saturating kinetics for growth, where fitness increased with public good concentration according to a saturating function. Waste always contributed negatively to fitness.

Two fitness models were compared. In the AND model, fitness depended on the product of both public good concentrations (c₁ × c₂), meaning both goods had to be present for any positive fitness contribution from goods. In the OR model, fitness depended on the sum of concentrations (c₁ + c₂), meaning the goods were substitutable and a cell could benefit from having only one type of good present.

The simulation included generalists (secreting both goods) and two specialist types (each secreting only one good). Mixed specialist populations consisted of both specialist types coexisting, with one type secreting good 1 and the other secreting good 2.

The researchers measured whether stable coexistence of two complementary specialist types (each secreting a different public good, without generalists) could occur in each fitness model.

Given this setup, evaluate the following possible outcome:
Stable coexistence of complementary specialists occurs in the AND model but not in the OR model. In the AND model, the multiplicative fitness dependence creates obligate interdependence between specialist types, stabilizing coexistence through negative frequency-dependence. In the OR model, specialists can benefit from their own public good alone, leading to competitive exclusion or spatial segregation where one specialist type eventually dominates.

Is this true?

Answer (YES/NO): YES